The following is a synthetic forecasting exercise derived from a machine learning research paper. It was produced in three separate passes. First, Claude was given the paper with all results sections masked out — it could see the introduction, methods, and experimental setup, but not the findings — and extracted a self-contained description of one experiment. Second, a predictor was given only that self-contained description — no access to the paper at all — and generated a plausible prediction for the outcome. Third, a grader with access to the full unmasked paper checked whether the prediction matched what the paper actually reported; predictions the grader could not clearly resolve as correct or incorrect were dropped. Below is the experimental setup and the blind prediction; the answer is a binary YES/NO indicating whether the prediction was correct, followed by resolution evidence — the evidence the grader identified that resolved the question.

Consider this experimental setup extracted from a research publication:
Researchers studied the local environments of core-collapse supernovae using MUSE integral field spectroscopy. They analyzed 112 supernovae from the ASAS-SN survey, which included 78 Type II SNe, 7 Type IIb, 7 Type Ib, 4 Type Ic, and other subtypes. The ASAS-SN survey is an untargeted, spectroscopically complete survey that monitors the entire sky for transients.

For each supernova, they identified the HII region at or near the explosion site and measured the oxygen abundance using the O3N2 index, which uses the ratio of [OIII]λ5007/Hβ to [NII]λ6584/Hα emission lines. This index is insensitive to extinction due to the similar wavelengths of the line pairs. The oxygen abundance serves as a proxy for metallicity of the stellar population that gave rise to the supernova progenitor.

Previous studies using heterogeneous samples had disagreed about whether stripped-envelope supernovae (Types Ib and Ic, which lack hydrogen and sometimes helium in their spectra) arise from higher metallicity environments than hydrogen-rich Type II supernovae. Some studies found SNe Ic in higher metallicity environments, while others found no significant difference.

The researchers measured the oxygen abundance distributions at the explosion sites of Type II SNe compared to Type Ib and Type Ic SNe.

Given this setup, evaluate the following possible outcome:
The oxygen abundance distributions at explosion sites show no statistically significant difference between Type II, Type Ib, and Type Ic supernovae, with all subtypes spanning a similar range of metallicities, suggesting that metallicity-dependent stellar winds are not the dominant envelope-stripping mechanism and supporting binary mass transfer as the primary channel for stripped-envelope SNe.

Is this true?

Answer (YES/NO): NO